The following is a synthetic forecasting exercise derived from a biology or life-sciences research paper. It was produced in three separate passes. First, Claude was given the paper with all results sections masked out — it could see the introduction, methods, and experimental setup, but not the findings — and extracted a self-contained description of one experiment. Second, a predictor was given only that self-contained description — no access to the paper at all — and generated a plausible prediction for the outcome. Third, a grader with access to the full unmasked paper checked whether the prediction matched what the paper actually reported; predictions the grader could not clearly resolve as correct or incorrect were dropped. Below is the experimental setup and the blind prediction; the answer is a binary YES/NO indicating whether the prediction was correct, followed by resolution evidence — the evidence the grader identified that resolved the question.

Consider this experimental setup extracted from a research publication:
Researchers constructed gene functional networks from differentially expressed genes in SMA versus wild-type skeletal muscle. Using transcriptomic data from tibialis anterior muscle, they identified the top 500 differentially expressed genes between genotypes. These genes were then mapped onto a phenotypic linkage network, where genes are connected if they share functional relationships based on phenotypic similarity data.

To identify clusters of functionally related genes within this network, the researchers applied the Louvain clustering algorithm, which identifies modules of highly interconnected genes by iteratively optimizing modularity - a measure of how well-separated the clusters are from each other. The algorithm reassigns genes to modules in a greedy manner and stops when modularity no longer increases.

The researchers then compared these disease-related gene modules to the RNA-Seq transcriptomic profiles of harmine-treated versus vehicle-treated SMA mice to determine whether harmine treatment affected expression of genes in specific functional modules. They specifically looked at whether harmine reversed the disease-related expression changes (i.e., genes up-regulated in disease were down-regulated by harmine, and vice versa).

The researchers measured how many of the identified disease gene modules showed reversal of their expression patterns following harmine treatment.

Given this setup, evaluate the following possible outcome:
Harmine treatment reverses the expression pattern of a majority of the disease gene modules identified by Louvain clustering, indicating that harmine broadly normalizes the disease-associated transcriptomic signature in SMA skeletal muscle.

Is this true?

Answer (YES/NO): YES